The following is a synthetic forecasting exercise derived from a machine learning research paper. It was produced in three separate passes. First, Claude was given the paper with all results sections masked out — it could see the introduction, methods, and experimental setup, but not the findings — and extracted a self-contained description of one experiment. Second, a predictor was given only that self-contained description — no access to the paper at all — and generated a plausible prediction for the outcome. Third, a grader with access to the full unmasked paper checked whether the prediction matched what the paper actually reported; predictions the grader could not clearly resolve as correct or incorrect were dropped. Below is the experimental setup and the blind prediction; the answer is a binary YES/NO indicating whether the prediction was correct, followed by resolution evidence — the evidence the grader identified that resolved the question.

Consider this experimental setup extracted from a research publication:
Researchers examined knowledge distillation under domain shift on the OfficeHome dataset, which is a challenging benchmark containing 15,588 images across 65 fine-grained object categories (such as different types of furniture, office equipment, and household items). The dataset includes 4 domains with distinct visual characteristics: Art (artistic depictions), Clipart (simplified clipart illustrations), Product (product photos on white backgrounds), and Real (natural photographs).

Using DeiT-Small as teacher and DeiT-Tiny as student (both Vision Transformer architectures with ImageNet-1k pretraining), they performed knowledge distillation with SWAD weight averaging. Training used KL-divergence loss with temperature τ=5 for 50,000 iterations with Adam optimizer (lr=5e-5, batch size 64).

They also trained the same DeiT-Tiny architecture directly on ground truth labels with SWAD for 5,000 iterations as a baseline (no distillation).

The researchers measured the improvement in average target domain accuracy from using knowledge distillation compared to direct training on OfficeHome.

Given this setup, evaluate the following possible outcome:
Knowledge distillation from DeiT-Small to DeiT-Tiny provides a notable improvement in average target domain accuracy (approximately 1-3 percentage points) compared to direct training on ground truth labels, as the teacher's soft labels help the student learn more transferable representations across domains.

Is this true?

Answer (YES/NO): NO